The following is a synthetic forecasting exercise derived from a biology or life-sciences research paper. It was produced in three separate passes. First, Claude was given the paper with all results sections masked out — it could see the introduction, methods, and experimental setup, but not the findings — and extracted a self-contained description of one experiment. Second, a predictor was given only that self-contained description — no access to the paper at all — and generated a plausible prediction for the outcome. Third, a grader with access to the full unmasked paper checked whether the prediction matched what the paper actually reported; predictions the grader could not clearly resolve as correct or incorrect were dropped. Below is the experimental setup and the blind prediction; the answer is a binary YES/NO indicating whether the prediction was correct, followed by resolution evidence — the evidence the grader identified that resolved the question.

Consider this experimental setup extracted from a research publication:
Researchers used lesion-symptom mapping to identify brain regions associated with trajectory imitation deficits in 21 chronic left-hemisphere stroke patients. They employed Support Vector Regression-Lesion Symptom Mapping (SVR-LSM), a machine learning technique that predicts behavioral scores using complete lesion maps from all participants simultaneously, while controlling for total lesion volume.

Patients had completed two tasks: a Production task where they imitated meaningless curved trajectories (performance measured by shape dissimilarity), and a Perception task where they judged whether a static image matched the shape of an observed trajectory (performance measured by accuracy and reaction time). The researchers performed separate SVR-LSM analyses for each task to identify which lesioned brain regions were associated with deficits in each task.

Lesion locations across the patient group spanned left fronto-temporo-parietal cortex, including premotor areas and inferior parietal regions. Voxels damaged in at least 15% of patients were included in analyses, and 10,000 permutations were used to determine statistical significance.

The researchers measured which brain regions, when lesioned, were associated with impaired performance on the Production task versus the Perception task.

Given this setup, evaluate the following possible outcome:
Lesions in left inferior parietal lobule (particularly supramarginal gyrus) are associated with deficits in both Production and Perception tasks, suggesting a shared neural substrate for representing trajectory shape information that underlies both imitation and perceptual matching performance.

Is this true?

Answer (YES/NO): NO